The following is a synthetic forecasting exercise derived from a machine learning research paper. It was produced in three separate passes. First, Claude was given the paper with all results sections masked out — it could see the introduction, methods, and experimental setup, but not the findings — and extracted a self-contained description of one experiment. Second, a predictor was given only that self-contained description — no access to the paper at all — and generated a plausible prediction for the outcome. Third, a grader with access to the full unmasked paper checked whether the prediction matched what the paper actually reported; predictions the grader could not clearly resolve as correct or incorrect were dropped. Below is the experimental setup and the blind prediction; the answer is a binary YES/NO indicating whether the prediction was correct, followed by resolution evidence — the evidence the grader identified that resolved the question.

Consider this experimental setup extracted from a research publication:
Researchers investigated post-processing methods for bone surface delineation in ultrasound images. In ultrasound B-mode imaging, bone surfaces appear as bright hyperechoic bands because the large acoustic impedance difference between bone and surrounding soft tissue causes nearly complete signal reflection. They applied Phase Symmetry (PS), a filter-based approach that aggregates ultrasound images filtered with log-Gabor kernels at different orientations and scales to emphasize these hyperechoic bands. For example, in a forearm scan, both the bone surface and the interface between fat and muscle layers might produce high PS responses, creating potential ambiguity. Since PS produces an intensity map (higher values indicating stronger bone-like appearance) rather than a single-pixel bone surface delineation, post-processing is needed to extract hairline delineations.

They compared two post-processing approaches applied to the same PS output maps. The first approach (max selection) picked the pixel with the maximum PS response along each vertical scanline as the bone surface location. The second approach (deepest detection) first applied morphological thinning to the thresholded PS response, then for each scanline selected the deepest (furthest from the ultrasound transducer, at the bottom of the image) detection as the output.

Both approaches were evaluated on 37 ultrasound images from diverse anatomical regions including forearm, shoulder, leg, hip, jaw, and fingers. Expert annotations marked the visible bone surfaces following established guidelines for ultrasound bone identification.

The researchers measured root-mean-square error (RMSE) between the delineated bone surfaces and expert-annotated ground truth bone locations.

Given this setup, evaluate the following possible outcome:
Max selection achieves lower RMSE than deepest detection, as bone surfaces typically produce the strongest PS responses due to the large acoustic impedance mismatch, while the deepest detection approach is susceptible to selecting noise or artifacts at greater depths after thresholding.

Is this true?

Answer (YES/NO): NO